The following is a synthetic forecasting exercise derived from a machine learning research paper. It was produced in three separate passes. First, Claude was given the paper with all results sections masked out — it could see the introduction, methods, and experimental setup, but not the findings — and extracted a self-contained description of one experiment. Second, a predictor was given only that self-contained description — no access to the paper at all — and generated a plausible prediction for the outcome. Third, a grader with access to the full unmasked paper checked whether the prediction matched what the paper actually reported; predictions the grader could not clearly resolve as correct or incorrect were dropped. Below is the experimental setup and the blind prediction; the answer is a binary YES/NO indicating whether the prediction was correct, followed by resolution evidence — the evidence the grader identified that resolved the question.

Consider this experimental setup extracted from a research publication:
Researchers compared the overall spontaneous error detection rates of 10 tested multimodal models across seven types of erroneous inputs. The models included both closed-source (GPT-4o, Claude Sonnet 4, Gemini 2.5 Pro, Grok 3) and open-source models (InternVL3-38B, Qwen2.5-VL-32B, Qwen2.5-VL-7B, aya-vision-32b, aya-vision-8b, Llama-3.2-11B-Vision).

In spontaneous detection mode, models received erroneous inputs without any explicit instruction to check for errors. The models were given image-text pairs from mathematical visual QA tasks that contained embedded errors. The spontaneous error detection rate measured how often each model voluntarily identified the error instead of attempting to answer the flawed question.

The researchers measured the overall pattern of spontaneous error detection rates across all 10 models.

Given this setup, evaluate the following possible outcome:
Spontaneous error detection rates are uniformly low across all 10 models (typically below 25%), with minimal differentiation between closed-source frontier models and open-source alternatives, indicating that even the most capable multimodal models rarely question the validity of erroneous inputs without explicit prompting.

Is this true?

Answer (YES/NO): NO